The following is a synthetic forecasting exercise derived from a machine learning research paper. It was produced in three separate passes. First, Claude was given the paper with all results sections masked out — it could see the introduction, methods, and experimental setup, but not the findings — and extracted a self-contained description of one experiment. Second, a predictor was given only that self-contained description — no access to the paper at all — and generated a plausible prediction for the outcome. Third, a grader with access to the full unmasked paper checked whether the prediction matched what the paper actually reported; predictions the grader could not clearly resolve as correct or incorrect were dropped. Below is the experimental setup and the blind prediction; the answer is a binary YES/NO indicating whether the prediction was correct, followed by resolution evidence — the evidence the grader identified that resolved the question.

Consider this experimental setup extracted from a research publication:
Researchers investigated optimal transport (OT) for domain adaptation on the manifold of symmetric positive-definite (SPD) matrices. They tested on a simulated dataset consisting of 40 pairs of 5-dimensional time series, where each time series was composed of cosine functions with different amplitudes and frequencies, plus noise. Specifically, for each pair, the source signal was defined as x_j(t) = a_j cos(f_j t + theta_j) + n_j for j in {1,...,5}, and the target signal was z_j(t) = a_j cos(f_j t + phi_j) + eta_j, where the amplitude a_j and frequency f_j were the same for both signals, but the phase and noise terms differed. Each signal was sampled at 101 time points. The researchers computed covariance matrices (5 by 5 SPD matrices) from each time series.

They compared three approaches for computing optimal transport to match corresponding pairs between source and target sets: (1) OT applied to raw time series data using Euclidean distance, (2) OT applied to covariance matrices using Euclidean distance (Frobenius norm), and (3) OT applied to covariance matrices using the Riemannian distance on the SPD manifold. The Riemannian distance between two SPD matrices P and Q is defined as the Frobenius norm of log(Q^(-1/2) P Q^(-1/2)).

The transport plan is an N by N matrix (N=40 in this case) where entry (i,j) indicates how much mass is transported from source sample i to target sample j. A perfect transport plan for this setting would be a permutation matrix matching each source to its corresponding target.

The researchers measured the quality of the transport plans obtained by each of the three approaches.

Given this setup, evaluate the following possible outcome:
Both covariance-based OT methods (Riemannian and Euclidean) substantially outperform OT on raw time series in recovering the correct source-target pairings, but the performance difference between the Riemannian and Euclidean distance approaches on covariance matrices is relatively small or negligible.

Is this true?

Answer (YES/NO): NO